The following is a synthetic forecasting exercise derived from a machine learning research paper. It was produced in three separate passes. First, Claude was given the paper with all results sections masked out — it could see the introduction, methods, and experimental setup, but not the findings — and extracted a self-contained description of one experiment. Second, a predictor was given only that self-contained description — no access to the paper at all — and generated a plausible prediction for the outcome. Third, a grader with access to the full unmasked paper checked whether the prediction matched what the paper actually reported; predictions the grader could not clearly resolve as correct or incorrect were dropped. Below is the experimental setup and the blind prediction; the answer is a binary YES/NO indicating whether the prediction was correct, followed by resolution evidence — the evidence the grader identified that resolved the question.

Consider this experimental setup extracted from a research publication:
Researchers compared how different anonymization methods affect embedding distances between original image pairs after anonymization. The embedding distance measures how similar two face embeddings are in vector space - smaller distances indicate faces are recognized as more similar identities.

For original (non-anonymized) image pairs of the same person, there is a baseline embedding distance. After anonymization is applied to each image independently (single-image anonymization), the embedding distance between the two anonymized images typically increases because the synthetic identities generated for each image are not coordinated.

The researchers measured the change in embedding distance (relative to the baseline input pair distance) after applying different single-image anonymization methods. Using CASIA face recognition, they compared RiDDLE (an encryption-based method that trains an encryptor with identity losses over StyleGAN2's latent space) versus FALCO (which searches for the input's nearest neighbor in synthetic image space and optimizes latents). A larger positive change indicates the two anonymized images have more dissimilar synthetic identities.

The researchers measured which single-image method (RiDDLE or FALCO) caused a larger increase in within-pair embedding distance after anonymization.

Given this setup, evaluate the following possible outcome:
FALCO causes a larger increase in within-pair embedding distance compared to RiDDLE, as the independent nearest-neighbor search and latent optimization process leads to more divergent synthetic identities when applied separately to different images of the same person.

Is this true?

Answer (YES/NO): NO